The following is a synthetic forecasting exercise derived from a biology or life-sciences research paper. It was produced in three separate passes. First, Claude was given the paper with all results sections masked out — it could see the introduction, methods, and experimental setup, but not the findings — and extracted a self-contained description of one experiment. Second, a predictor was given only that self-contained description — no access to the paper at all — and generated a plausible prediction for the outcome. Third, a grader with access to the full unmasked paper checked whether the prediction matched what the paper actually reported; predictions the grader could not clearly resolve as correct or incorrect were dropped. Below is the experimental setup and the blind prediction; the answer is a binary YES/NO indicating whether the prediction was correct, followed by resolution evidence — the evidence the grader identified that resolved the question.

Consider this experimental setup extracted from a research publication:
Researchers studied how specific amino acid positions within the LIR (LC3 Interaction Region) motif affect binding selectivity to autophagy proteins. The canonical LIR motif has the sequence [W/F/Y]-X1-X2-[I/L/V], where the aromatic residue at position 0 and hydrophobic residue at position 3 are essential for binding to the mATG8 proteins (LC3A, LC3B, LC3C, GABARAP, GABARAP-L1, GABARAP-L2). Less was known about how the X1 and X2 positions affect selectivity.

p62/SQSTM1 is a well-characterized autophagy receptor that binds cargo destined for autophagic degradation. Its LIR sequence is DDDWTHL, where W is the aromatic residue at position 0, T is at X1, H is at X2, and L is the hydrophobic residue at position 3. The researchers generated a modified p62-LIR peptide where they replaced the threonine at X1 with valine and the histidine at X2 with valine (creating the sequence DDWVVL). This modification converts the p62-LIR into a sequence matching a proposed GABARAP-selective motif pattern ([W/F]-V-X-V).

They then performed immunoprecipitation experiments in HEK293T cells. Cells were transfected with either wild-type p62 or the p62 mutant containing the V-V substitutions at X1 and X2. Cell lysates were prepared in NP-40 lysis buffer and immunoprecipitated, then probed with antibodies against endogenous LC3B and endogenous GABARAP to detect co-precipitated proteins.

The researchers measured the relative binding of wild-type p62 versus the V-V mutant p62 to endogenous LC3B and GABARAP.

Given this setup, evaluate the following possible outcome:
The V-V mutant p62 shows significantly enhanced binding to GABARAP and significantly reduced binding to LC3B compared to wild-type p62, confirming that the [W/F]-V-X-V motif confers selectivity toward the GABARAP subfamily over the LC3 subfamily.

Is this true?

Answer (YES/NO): NO